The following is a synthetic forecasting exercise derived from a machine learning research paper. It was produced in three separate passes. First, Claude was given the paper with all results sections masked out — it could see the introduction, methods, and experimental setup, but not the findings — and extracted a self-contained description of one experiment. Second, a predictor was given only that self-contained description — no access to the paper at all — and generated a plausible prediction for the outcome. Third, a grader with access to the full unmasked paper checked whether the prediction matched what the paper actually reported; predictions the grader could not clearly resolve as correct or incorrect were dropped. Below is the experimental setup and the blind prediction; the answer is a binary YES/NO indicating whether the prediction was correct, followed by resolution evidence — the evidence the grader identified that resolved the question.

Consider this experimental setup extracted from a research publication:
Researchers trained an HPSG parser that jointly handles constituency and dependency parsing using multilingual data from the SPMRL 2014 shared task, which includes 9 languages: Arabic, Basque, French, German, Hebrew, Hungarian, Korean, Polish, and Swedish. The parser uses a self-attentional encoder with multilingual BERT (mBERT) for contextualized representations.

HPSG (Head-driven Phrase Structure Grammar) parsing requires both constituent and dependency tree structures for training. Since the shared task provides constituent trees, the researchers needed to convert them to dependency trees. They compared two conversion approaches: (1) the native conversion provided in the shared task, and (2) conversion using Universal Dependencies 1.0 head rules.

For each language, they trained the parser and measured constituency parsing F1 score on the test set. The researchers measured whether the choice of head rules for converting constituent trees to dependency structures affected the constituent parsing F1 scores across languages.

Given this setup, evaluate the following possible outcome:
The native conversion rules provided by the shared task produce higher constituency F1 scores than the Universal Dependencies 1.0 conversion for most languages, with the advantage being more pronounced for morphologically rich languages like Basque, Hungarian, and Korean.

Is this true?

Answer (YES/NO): NO